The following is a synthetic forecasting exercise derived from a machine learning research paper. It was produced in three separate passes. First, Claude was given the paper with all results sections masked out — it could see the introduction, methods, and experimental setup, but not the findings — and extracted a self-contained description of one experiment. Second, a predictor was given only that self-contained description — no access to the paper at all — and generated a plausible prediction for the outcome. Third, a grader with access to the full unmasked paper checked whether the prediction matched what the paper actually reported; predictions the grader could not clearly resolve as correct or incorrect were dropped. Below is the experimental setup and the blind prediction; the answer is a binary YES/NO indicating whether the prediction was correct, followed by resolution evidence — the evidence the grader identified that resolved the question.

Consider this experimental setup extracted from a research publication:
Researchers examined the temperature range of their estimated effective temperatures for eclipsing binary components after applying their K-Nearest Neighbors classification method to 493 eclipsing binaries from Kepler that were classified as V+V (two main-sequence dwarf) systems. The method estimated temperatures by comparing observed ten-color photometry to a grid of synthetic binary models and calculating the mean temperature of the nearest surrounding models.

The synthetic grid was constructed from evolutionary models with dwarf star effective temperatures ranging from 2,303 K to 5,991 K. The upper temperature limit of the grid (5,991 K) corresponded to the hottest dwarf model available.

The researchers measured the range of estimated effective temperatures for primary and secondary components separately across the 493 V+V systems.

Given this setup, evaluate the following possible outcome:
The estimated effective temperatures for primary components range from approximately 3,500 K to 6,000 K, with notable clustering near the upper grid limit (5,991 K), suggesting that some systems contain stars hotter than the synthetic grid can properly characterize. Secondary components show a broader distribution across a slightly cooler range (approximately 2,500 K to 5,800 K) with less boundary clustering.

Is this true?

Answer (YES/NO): NO